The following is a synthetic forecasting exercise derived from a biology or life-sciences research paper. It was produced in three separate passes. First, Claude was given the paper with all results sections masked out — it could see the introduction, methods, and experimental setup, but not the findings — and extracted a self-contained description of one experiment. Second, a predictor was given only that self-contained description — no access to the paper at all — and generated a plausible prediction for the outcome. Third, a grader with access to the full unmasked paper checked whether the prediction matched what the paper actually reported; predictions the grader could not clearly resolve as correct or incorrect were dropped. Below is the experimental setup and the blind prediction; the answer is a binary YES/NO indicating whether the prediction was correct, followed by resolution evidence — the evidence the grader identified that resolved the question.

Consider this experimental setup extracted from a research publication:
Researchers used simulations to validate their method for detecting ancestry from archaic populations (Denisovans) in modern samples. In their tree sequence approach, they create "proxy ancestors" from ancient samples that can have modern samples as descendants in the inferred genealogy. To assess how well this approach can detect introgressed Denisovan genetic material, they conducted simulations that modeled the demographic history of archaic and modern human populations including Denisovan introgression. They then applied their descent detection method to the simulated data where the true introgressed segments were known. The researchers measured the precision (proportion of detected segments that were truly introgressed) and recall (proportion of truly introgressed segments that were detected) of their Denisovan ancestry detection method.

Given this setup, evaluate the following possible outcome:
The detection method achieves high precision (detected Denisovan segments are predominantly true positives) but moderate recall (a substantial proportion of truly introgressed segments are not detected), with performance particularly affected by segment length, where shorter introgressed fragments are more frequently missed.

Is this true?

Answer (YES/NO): NO